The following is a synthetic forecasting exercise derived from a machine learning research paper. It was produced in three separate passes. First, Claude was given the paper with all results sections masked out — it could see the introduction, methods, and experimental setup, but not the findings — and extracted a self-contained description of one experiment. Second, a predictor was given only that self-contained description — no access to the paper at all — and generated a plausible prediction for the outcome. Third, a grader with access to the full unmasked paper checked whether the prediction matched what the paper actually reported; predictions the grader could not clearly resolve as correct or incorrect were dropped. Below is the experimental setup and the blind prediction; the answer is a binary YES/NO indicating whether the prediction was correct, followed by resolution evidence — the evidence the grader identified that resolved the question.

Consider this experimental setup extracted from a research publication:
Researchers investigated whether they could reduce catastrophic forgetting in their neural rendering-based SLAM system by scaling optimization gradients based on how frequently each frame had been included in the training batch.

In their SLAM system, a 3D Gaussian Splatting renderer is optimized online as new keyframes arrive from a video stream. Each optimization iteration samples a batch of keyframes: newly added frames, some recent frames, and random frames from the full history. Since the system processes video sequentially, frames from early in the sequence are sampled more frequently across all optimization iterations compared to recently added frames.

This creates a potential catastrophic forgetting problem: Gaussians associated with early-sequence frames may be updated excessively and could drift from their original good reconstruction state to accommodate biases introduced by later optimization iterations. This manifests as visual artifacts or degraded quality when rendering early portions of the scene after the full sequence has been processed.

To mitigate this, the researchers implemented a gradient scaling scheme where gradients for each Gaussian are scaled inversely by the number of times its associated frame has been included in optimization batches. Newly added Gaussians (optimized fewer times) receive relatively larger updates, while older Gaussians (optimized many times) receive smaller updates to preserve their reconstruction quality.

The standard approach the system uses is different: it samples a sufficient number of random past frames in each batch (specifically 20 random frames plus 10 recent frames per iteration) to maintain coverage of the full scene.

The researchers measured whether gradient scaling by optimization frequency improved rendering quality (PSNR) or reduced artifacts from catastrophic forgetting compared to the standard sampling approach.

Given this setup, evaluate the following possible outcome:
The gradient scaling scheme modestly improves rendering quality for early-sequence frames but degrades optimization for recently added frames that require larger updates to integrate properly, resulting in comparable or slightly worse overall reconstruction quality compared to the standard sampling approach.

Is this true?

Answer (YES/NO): NO